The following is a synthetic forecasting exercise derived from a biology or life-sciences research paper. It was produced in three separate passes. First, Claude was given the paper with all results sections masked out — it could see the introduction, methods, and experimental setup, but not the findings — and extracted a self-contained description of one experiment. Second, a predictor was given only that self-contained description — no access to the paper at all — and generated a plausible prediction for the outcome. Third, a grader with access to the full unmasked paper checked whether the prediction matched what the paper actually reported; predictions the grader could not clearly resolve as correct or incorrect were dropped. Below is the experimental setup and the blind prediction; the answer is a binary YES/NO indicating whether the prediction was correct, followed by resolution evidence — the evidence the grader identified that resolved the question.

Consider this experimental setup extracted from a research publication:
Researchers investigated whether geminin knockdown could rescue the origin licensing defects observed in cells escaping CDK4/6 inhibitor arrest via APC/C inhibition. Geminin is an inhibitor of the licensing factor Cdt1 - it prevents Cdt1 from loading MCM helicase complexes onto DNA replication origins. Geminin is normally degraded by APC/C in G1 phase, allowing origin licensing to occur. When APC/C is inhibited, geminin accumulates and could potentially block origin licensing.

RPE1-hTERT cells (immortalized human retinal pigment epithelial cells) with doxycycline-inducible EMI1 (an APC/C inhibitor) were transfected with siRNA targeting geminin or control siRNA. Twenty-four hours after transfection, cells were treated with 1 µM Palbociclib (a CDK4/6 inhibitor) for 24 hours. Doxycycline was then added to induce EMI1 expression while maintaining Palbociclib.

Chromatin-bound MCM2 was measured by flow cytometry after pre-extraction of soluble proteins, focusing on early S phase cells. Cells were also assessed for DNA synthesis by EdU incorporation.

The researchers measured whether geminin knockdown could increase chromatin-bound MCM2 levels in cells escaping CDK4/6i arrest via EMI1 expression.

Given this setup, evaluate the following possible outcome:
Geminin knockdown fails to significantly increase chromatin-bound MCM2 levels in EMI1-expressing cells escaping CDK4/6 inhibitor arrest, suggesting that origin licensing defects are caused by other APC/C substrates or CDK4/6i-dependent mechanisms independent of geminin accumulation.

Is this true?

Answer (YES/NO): NO